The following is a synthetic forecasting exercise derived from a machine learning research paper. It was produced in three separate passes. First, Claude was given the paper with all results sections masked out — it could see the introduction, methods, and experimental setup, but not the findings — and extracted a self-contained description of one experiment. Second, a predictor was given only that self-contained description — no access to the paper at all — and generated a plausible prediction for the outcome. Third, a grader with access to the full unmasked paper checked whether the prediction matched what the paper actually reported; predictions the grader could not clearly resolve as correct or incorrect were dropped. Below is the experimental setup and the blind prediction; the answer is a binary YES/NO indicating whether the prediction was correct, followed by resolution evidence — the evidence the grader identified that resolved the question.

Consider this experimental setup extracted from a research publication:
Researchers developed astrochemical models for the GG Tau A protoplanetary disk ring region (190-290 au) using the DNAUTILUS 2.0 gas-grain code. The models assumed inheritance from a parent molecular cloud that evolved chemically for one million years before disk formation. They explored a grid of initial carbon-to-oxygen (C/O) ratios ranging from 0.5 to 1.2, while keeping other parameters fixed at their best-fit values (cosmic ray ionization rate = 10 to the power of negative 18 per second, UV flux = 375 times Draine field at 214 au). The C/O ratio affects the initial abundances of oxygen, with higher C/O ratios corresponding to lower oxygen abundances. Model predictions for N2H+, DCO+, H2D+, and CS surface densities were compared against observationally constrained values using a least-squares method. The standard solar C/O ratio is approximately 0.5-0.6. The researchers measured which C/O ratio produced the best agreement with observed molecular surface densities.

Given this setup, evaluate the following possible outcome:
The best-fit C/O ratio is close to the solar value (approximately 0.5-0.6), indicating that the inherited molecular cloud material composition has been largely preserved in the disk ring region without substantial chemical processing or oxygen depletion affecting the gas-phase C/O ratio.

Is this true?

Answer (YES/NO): NO